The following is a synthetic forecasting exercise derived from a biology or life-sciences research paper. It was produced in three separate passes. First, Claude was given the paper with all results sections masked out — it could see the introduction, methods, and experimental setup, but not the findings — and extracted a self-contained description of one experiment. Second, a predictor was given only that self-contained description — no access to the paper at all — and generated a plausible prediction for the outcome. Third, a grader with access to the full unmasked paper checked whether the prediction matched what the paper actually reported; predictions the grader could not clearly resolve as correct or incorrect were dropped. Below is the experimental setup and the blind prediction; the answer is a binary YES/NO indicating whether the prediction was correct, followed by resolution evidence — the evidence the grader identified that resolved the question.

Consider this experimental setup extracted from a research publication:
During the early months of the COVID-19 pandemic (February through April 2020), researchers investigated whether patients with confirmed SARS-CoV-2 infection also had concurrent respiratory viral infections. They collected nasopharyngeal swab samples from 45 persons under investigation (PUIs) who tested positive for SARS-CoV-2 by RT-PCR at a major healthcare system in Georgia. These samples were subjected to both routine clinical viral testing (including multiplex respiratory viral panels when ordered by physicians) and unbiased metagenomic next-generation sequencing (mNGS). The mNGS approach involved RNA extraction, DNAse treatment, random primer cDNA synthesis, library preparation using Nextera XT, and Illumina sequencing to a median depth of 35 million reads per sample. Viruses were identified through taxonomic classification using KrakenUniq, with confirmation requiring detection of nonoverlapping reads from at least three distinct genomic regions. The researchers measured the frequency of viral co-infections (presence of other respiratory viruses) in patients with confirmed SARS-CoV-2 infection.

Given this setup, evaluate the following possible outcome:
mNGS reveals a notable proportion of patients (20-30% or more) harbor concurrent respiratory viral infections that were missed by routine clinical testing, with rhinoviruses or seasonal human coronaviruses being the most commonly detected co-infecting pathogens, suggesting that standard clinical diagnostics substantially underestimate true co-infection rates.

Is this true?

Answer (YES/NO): NO